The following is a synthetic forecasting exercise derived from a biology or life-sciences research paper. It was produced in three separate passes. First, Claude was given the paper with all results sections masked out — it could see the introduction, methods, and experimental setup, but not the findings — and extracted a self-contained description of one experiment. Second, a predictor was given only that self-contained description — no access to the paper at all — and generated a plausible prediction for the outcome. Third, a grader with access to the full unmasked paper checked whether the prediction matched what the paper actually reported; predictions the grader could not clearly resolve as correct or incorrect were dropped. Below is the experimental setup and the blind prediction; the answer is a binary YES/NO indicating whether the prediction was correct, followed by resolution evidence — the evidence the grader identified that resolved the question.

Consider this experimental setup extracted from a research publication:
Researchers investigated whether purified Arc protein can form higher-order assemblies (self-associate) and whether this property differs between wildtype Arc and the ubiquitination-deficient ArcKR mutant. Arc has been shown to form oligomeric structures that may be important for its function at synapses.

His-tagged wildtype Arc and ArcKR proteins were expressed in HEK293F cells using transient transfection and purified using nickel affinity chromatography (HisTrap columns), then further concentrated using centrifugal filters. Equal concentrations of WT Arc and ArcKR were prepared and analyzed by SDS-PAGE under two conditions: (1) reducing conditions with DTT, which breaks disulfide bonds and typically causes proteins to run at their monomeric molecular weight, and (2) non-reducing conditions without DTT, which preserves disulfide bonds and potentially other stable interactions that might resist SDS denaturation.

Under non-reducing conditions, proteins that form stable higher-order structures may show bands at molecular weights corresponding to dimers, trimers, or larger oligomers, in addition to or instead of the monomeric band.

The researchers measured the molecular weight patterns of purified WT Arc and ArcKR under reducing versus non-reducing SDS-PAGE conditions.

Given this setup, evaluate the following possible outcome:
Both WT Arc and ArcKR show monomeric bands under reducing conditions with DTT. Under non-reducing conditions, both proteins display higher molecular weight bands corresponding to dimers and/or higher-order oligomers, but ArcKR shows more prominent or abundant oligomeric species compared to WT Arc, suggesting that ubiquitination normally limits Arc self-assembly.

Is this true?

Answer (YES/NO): NO